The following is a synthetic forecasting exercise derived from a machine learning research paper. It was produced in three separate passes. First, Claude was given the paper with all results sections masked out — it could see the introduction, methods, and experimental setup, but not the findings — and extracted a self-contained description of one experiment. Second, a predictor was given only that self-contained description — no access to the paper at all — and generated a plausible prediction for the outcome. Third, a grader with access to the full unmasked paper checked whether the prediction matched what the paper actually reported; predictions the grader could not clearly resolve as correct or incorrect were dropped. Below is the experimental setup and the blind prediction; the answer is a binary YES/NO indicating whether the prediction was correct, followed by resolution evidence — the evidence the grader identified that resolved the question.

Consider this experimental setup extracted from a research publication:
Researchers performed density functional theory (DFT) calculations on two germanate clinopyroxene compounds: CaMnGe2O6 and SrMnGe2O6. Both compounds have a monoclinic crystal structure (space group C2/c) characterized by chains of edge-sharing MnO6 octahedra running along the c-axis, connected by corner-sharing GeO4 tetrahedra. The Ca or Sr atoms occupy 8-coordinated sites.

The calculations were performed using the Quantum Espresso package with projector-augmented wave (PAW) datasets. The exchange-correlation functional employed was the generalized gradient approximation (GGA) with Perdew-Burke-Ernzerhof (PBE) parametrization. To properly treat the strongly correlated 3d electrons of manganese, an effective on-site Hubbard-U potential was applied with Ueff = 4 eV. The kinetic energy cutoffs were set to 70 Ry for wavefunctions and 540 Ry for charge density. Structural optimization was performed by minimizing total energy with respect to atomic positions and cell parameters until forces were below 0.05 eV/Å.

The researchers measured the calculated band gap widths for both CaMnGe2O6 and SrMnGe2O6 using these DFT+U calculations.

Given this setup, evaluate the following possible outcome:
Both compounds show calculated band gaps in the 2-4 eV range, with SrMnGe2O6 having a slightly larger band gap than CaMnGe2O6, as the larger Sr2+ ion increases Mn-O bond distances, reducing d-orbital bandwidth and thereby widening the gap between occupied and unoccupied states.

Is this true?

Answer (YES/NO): NO